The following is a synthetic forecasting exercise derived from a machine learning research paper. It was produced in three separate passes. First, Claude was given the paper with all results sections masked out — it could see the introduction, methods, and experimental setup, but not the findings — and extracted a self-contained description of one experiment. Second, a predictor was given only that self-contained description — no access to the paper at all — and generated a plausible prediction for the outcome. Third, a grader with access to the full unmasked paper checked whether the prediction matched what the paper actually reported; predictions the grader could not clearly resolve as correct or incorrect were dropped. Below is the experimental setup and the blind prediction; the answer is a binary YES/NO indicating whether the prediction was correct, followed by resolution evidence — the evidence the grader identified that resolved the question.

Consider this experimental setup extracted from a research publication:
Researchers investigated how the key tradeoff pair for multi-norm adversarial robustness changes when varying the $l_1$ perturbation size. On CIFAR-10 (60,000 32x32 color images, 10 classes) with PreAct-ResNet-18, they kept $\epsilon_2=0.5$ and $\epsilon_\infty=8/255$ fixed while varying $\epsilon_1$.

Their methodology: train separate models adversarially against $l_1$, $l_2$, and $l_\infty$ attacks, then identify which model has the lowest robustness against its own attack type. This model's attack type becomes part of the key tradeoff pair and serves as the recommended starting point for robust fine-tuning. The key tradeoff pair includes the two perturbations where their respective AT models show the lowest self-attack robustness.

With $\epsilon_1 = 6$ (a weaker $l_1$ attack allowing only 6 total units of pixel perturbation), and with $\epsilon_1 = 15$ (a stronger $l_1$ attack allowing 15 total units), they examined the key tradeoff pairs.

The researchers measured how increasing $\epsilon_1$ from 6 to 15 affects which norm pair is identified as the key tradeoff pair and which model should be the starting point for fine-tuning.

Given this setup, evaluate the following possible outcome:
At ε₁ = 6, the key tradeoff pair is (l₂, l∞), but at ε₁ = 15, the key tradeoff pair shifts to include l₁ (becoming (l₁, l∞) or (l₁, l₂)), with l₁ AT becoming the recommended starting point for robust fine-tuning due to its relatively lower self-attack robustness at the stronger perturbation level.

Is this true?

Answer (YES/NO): NO